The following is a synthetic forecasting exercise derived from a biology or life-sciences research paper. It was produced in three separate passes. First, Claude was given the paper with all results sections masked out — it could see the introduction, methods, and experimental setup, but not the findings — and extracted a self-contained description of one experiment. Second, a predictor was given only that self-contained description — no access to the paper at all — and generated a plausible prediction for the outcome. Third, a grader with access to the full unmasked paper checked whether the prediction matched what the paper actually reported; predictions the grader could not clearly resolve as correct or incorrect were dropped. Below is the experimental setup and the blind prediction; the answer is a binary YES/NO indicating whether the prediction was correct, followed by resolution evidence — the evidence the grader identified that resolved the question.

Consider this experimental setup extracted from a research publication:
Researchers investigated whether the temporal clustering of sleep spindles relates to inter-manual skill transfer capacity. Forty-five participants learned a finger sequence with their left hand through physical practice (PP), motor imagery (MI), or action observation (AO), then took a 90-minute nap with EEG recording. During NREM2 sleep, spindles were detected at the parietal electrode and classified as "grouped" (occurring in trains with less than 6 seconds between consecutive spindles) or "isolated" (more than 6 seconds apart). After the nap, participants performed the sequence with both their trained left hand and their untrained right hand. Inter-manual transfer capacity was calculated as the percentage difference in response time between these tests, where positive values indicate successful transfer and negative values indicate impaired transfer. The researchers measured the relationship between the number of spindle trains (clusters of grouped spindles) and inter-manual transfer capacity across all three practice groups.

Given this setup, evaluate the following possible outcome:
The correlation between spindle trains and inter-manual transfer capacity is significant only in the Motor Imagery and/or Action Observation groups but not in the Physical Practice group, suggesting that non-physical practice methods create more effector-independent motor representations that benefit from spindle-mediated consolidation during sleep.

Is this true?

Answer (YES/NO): NO